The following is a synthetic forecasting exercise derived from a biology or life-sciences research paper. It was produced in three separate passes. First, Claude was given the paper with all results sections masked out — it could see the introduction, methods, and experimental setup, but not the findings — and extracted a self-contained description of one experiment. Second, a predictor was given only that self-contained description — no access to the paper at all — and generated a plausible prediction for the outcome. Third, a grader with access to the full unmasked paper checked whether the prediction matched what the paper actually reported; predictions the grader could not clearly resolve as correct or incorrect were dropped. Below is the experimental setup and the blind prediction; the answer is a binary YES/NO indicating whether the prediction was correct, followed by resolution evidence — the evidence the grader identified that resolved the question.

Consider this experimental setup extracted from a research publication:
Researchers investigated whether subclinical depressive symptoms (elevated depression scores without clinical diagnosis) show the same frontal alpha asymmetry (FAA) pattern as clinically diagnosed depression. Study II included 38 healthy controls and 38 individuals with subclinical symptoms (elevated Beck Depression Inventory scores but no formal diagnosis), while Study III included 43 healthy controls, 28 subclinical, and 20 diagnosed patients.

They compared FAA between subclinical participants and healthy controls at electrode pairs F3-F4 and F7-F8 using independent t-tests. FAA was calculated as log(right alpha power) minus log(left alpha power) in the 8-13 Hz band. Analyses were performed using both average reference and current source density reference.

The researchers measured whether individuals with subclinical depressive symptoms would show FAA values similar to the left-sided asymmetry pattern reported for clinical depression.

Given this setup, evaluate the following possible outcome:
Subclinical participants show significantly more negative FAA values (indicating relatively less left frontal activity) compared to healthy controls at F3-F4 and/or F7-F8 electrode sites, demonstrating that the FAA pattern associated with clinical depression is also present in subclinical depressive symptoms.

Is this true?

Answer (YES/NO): NO